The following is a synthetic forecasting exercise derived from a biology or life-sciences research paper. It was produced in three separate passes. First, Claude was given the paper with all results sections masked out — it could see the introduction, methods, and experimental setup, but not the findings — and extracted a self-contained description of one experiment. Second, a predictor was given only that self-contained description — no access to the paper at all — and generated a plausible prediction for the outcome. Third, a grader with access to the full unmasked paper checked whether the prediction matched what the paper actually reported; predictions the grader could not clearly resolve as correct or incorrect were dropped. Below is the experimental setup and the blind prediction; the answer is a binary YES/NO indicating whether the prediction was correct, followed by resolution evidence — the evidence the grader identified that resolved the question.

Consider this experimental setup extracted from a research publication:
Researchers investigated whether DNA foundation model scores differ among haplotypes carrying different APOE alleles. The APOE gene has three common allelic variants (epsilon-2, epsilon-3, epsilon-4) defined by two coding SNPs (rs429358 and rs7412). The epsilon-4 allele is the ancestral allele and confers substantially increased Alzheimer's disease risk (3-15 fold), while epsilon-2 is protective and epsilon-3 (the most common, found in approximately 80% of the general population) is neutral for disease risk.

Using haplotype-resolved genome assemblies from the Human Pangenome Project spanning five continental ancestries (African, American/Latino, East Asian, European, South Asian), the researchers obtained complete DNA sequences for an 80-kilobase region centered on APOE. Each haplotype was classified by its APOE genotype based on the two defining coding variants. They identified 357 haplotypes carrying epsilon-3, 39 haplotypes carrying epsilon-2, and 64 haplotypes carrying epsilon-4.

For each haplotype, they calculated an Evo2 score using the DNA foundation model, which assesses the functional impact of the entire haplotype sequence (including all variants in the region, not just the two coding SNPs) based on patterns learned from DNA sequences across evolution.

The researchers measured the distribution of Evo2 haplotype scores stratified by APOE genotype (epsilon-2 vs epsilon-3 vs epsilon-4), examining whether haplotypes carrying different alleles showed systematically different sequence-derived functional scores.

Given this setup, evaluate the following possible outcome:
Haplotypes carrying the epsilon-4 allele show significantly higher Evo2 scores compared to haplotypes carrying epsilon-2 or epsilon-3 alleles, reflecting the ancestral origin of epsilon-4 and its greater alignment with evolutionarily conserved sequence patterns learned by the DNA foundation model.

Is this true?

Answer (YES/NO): YES